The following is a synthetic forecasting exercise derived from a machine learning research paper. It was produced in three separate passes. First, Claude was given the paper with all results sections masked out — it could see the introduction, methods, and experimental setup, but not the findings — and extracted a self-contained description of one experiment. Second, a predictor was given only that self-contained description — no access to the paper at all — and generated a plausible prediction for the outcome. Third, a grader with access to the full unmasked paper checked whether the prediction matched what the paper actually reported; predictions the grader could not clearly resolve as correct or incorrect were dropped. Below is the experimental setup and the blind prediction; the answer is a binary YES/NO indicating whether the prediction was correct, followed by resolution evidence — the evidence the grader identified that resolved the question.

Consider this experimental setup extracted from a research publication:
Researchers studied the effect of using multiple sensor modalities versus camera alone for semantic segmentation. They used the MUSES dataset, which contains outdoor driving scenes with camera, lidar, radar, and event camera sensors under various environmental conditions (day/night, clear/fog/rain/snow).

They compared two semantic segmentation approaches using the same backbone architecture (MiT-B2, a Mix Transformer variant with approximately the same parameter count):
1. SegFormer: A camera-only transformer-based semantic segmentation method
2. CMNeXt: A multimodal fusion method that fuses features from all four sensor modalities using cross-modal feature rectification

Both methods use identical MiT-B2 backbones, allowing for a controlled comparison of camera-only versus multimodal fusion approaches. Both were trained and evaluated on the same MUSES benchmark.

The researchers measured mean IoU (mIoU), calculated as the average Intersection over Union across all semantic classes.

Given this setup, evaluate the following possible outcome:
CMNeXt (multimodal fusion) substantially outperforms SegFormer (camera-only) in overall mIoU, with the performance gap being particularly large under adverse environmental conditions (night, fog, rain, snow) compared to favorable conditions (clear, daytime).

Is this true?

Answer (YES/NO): NO